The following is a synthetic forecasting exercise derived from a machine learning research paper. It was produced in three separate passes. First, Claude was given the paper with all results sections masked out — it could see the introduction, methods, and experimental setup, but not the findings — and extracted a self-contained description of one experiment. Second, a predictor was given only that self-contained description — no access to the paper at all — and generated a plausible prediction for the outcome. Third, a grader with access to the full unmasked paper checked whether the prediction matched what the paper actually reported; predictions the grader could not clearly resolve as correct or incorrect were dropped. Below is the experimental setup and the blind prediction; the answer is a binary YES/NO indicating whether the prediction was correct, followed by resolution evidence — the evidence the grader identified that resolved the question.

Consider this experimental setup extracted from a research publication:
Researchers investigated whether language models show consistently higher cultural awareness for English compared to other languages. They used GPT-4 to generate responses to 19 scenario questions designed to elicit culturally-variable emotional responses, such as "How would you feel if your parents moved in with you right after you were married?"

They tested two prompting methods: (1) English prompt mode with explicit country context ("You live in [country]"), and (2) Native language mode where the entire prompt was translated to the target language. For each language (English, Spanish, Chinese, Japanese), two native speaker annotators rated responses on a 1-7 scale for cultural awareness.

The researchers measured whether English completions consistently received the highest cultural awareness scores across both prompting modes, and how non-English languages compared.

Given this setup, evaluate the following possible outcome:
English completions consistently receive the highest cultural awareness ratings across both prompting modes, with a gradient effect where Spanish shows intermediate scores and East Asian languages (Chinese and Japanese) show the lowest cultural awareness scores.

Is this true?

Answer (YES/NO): YES